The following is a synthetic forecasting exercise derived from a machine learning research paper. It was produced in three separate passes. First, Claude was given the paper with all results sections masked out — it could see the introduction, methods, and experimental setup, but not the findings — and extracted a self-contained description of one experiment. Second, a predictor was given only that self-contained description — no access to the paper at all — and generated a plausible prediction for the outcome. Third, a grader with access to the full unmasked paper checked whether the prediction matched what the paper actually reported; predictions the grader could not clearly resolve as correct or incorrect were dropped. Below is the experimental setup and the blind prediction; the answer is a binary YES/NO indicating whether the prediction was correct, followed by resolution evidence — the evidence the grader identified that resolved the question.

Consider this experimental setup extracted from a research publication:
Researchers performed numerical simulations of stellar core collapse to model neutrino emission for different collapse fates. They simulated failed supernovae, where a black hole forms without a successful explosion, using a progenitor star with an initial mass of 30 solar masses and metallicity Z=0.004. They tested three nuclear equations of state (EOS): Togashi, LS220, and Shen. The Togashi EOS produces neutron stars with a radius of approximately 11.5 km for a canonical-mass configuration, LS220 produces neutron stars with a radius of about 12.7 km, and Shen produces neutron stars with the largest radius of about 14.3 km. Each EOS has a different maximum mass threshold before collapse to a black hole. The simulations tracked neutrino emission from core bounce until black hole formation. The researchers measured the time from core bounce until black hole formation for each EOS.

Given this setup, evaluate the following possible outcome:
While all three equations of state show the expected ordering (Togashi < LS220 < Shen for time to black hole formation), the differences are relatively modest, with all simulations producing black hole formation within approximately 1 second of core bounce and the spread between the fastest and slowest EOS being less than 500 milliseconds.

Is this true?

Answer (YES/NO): NO